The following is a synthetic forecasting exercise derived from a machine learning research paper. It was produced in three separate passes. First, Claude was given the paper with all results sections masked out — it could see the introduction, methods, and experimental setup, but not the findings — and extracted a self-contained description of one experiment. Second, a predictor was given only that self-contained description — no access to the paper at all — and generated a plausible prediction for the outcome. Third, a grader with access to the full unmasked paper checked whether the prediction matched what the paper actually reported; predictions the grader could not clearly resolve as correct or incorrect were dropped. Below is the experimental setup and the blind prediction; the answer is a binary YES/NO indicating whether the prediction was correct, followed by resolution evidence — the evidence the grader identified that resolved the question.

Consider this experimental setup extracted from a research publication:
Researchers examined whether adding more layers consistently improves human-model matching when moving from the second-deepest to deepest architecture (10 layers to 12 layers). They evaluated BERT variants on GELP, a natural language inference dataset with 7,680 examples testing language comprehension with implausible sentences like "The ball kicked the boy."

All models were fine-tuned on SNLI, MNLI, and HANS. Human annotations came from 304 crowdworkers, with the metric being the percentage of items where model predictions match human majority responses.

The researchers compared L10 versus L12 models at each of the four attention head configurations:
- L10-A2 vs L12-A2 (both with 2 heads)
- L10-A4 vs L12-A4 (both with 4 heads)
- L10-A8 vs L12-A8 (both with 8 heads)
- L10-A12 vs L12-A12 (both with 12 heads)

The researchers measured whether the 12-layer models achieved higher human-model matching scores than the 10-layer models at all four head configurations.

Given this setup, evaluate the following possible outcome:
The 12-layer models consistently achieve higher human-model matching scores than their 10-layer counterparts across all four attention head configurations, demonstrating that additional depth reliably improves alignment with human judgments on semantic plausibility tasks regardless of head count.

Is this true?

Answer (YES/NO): NO